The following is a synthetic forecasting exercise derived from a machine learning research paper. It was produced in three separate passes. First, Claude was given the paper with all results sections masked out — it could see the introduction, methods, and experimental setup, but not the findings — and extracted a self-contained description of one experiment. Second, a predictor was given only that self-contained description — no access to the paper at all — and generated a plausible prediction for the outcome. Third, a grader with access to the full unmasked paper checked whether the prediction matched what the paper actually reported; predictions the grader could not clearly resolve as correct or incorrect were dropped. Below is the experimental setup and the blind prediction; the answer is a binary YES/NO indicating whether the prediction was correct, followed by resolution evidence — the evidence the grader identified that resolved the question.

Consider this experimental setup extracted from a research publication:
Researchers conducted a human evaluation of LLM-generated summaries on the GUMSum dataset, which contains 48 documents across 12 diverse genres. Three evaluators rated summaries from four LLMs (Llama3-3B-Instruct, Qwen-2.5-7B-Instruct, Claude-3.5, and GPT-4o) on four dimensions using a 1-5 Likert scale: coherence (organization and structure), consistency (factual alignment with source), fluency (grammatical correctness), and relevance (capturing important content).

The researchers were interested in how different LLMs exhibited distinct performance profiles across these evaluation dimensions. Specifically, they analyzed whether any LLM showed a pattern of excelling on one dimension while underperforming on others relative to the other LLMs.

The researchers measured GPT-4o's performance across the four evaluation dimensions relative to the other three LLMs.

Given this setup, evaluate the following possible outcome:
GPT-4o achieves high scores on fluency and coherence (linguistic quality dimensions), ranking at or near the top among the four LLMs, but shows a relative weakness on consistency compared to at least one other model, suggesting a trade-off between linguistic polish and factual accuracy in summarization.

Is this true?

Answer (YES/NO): NO